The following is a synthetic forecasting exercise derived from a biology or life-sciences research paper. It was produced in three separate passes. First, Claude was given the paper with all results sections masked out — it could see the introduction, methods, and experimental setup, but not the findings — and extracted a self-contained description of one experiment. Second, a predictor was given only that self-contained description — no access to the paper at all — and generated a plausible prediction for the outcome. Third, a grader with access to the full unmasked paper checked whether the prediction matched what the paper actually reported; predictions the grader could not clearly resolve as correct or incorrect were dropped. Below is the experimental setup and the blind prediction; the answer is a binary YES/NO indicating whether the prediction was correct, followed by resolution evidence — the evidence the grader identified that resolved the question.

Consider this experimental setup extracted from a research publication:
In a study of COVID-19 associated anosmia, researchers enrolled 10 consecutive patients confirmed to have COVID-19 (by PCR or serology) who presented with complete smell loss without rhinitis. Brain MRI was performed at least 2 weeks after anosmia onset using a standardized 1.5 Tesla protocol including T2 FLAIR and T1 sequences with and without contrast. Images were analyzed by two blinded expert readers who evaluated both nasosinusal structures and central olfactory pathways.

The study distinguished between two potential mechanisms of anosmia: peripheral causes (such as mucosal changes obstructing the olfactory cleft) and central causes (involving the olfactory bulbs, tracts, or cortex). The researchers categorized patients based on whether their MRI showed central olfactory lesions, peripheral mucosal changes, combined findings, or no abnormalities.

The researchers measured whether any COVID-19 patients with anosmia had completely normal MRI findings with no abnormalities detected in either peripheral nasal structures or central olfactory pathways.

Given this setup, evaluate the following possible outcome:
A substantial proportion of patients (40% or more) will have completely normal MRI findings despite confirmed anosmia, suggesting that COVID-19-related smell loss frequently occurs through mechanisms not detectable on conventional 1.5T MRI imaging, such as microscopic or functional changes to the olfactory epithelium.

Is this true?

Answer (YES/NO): NO